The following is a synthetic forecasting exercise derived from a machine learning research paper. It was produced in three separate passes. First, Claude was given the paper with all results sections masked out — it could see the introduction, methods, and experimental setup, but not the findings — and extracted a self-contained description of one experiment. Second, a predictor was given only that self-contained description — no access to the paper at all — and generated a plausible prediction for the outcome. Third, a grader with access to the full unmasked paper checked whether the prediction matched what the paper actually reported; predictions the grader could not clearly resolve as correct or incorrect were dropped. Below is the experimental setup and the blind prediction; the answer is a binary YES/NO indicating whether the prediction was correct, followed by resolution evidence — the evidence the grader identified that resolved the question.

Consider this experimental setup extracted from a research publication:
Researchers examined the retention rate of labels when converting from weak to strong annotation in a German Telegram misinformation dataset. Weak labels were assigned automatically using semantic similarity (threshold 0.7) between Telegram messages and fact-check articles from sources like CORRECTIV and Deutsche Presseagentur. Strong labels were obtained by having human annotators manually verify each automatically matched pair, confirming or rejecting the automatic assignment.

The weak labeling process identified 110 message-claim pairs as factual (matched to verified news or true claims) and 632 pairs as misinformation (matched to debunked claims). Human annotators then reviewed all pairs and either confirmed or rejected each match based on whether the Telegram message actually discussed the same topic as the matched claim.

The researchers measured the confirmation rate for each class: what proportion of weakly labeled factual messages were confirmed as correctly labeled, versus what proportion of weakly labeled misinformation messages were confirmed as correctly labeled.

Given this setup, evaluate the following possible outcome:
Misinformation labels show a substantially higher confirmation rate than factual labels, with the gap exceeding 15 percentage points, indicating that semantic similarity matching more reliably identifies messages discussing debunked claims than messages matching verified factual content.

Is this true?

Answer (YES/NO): NO